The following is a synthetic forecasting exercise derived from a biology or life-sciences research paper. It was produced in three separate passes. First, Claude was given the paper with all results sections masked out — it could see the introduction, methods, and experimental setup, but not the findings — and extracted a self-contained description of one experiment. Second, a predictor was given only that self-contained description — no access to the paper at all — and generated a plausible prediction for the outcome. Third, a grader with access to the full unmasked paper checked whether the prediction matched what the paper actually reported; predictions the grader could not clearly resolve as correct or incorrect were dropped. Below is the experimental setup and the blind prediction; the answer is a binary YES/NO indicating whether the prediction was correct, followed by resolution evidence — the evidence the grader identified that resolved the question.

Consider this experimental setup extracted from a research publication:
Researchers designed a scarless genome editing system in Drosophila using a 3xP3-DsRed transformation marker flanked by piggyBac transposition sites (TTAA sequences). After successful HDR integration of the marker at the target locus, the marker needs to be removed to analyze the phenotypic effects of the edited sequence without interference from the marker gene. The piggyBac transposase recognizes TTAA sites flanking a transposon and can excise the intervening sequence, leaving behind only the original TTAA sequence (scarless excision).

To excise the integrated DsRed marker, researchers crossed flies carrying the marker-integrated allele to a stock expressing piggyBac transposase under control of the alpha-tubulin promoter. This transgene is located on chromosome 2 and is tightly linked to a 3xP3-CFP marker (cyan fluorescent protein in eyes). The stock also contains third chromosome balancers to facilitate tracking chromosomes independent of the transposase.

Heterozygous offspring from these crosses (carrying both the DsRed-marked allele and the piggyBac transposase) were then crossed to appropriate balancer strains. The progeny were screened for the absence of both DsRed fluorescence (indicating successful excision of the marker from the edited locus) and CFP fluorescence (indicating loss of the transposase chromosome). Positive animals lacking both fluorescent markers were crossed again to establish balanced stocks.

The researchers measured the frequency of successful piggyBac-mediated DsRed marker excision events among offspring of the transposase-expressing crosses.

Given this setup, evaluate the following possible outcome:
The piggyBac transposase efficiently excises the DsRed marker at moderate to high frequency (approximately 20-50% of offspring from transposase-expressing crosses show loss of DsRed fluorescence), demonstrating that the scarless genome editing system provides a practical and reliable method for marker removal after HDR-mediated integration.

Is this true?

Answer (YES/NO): NO